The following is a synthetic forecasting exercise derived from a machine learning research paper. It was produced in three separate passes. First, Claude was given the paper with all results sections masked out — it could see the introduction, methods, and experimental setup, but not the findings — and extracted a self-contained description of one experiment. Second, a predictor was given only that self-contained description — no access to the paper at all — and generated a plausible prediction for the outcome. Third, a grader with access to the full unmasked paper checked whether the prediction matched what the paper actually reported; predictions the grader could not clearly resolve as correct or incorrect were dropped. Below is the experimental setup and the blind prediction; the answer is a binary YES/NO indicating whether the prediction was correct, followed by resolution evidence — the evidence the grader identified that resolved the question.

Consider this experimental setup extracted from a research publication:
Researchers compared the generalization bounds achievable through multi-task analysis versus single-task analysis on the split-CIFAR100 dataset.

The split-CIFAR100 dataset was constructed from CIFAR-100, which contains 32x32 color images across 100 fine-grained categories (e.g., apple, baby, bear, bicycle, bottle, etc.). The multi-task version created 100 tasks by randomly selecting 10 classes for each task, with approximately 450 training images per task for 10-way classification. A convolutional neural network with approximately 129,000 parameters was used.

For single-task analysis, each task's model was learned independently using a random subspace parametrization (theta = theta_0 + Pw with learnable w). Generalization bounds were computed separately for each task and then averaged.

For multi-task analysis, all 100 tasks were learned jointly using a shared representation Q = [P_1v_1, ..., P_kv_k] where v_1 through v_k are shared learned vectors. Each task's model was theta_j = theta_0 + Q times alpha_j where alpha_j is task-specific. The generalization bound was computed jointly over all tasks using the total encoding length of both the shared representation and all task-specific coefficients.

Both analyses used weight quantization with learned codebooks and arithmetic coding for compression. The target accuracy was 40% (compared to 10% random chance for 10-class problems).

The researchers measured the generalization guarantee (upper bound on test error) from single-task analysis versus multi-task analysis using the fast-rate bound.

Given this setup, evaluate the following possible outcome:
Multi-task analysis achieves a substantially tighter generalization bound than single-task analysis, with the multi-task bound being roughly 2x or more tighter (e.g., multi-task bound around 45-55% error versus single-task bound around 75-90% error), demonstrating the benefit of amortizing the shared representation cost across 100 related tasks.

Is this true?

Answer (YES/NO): NO